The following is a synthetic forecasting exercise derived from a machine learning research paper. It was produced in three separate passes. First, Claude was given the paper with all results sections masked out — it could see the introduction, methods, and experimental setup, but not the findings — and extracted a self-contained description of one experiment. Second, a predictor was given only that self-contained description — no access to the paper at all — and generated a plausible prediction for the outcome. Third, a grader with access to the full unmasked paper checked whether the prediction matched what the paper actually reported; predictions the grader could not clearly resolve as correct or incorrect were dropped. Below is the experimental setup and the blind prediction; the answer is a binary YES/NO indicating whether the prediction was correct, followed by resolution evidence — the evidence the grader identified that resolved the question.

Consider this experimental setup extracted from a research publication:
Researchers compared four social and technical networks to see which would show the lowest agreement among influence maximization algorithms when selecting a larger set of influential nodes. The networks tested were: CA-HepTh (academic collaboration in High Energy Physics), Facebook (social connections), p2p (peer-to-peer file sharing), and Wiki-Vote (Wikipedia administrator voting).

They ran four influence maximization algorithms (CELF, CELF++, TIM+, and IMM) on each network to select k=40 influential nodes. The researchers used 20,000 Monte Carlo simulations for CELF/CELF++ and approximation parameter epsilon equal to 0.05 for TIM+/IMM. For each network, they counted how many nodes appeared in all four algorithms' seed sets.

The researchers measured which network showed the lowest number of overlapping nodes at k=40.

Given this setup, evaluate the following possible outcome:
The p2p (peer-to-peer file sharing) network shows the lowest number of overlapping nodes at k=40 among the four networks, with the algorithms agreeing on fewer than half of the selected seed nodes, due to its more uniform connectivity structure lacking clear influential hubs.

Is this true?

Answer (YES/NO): NO